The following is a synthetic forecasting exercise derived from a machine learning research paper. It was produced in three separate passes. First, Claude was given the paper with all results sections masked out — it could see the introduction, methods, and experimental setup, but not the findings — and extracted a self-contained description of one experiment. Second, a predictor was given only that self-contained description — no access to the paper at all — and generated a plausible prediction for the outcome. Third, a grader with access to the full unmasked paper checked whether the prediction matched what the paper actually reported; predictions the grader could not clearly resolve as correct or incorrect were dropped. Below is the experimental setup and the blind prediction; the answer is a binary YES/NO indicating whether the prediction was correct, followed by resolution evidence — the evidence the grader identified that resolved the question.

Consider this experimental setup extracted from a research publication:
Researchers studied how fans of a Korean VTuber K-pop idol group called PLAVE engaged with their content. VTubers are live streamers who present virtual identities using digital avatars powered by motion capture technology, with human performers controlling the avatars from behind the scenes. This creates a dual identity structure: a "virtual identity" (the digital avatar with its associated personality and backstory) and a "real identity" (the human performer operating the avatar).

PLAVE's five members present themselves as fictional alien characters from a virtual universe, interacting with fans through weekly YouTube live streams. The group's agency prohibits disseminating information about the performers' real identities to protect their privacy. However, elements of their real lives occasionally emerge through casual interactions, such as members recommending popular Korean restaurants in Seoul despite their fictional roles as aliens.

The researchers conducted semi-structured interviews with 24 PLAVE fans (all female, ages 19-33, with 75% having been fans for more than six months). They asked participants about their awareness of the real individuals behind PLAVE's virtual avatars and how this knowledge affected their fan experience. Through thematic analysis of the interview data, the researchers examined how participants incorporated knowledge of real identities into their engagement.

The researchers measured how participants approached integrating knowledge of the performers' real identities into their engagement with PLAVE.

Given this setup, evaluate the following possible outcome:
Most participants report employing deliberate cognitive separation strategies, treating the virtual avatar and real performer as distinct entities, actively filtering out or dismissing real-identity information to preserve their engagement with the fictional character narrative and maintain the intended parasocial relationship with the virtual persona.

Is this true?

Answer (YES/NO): NO